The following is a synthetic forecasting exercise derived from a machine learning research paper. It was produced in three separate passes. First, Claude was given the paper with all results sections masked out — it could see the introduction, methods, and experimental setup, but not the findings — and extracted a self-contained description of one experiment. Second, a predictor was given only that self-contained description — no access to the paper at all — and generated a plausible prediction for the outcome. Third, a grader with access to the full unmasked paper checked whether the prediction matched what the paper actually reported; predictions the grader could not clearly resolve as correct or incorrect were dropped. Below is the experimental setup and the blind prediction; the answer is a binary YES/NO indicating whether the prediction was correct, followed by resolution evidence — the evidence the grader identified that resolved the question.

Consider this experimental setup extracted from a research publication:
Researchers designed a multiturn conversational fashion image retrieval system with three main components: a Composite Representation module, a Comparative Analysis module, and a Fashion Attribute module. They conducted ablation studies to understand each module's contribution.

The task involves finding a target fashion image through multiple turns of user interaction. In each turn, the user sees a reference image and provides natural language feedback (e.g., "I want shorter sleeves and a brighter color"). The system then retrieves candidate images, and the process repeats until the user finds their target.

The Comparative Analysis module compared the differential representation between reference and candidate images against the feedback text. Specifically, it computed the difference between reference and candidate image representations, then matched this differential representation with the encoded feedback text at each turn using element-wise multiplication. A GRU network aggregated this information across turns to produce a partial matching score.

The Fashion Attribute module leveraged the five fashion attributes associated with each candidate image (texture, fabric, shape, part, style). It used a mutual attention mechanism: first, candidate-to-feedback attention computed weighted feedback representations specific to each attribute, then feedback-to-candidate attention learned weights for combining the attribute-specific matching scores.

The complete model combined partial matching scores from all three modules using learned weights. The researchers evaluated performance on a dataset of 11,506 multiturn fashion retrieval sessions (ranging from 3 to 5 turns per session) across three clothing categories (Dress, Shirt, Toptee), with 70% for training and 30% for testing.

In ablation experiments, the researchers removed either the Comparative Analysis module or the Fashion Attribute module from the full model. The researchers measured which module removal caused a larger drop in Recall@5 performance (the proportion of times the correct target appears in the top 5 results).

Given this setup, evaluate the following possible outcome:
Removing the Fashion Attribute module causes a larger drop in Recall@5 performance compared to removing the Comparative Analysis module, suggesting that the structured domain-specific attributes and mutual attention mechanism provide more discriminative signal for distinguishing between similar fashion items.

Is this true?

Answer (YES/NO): YES